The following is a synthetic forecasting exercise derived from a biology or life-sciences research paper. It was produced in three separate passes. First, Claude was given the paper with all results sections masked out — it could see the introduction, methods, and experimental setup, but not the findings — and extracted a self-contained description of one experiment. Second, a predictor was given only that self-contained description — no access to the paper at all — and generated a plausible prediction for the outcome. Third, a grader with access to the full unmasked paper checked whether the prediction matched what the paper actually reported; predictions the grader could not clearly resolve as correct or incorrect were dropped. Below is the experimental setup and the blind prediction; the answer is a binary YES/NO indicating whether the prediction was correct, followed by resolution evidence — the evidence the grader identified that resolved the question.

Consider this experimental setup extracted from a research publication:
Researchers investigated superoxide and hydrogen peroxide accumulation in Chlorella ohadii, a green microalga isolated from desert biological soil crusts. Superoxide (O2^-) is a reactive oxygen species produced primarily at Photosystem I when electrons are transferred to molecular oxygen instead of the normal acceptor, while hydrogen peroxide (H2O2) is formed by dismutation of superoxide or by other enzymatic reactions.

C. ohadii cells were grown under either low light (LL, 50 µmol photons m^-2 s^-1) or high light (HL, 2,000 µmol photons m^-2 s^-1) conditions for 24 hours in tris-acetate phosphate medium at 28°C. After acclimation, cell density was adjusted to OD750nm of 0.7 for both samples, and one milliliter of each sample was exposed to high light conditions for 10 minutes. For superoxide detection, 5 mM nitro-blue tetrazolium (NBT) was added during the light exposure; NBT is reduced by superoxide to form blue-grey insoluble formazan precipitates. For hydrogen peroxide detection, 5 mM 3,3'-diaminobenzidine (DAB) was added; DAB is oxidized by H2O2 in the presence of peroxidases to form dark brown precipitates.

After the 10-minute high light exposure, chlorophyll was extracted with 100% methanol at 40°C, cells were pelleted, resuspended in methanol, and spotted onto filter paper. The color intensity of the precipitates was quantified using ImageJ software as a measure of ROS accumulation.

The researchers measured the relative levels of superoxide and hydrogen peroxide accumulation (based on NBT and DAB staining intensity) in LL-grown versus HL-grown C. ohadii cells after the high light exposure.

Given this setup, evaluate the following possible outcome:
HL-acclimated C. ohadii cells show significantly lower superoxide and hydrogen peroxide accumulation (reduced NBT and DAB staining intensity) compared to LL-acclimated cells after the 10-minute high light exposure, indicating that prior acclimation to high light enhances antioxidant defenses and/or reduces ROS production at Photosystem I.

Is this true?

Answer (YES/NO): NO